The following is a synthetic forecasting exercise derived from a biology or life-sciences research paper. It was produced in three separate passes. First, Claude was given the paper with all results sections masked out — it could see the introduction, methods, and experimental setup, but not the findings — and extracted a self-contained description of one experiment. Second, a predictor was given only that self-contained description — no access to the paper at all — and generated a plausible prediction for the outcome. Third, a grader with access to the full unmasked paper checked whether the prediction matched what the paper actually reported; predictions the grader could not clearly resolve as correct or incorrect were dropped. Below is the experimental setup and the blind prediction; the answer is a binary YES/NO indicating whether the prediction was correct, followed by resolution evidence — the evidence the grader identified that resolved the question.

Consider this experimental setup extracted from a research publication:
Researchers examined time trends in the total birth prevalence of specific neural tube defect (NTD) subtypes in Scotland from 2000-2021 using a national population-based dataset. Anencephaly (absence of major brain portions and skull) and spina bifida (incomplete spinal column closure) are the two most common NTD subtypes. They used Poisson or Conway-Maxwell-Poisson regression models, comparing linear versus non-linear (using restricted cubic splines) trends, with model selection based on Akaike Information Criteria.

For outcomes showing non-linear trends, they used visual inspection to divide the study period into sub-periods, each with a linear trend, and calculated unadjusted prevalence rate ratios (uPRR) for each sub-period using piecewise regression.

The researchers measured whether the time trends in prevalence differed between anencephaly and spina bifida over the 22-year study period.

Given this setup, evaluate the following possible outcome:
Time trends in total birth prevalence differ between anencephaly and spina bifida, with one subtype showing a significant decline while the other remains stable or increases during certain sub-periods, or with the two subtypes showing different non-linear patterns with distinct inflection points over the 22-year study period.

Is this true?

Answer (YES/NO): NO